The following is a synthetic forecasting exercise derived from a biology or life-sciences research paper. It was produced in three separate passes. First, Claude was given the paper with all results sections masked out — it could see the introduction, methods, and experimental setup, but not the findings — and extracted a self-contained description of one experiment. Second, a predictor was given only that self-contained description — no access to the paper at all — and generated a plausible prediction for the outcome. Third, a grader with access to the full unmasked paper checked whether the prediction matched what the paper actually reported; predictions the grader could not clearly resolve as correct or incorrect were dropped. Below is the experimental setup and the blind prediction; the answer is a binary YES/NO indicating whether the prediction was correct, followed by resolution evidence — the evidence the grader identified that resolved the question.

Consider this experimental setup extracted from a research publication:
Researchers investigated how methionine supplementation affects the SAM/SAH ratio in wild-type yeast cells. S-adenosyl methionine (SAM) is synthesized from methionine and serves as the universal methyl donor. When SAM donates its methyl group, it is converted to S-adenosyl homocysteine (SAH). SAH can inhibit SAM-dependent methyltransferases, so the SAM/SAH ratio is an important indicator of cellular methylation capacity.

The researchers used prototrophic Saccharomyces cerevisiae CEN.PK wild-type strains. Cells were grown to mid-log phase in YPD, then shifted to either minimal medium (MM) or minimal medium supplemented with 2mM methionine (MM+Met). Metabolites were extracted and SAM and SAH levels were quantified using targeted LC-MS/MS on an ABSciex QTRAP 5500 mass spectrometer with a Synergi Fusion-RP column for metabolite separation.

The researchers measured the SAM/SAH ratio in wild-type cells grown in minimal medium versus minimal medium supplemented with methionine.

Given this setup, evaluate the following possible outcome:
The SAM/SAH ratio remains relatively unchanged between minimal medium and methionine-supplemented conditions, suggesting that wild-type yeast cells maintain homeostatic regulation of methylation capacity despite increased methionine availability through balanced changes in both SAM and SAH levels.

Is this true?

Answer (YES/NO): NO